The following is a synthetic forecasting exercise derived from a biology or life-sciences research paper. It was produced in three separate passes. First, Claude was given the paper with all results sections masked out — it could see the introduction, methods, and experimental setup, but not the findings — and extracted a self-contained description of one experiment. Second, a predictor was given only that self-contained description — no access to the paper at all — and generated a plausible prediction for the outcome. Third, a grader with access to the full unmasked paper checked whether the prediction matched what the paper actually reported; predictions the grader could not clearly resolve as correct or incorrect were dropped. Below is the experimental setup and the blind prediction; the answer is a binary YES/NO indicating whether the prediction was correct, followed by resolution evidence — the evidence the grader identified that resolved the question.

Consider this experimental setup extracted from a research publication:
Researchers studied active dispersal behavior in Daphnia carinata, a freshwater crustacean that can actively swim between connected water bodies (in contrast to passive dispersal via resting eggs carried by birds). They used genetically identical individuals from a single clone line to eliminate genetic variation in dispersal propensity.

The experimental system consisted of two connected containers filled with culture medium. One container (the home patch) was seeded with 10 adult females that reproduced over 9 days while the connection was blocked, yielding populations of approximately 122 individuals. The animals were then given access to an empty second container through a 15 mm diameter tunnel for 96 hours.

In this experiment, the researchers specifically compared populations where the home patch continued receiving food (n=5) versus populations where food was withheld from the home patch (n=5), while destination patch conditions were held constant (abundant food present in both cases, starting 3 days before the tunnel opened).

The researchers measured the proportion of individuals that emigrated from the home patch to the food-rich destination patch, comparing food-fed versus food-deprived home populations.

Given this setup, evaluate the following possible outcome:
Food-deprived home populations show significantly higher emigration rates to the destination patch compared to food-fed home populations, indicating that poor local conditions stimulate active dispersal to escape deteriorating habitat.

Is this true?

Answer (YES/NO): YES